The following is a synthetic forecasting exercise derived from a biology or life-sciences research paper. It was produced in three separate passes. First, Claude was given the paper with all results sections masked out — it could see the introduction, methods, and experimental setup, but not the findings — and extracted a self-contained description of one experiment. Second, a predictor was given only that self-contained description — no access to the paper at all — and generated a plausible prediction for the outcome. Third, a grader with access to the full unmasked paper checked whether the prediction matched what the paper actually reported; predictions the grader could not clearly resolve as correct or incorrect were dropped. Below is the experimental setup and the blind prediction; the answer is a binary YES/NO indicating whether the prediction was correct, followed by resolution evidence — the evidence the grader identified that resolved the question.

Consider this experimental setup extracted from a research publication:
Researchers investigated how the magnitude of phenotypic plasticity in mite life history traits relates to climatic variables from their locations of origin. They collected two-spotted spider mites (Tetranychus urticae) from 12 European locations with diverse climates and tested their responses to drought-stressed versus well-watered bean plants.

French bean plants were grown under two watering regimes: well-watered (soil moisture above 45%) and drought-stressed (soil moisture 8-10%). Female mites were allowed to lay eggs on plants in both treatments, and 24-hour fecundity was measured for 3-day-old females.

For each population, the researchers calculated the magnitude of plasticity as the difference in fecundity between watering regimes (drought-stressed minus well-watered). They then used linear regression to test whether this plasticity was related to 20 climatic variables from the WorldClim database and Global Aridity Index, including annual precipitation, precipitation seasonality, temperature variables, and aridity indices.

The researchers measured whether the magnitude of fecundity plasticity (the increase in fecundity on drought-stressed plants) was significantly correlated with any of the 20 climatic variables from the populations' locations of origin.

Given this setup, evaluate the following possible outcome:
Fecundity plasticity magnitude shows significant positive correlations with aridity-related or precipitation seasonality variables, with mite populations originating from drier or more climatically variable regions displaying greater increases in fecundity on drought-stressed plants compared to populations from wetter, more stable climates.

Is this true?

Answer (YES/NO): NO